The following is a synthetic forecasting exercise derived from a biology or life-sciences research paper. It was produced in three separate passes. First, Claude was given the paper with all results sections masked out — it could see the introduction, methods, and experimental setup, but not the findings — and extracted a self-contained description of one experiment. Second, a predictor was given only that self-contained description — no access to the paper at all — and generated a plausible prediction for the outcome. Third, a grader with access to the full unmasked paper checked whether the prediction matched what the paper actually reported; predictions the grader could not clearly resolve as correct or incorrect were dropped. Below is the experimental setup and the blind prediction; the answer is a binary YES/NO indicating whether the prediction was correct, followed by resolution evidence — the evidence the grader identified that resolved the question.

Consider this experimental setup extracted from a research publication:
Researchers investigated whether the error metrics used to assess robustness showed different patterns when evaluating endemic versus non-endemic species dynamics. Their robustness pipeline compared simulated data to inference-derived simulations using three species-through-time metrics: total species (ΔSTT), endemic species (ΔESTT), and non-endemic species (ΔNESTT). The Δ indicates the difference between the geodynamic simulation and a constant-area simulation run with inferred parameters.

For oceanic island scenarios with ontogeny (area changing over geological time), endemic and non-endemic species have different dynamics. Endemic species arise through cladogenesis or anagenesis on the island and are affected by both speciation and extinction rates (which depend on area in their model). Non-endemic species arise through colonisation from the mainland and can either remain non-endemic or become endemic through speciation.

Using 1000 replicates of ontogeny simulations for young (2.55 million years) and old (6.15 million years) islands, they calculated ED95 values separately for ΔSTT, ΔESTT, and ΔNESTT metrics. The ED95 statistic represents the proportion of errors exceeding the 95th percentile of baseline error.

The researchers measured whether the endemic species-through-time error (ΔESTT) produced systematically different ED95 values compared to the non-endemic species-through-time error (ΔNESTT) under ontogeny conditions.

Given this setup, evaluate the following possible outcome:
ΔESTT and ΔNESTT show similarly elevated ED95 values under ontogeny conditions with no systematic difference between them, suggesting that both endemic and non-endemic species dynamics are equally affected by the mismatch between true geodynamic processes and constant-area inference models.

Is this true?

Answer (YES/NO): NO